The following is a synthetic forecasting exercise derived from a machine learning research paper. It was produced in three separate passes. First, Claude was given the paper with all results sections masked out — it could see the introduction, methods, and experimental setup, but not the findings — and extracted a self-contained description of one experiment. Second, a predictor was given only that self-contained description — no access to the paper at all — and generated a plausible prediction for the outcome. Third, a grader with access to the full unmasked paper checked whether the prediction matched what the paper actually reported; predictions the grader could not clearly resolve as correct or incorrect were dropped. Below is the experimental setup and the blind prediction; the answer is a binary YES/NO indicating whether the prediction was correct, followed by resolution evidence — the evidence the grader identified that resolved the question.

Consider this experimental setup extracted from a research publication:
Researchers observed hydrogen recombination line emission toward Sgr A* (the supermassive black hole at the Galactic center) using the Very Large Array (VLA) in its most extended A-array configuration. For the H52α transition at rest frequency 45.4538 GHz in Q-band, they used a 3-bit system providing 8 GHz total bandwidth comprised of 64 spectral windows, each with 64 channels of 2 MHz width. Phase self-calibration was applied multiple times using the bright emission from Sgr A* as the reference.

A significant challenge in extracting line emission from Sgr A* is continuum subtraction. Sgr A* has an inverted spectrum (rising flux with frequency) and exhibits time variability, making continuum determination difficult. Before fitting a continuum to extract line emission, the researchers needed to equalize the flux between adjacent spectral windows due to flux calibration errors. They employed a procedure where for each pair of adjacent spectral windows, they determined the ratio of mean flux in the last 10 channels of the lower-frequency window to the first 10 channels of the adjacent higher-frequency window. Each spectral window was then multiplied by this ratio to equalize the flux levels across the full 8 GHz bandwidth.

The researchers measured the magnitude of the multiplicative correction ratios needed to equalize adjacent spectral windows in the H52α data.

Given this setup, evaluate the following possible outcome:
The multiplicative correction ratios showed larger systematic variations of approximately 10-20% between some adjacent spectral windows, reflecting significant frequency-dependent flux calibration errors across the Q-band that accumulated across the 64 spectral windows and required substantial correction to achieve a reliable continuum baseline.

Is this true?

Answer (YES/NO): NO